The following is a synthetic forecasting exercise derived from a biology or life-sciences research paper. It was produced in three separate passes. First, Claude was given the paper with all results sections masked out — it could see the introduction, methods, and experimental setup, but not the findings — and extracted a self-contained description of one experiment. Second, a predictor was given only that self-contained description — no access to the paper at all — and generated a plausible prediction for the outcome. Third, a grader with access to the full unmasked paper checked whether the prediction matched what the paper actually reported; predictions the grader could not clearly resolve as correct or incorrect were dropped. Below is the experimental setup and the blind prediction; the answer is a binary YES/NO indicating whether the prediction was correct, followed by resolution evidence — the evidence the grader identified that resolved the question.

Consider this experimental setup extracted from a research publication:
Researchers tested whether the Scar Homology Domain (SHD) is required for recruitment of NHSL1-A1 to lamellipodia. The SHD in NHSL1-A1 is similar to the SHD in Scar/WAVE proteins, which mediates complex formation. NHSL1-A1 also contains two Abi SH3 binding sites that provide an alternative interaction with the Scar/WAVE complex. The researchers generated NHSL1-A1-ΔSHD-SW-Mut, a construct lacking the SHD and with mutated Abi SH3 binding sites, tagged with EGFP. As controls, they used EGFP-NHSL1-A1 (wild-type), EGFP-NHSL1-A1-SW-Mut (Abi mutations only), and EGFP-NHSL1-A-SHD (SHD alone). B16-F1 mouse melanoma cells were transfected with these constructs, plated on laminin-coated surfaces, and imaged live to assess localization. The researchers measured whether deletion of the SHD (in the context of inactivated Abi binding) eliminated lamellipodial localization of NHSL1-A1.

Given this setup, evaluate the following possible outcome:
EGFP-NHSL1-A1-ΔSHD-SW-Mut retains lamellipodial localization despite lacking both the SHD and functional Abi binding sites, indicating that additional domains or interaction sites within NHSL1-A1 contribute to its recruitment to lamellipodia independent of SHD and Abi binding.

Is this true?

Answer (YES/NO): NO